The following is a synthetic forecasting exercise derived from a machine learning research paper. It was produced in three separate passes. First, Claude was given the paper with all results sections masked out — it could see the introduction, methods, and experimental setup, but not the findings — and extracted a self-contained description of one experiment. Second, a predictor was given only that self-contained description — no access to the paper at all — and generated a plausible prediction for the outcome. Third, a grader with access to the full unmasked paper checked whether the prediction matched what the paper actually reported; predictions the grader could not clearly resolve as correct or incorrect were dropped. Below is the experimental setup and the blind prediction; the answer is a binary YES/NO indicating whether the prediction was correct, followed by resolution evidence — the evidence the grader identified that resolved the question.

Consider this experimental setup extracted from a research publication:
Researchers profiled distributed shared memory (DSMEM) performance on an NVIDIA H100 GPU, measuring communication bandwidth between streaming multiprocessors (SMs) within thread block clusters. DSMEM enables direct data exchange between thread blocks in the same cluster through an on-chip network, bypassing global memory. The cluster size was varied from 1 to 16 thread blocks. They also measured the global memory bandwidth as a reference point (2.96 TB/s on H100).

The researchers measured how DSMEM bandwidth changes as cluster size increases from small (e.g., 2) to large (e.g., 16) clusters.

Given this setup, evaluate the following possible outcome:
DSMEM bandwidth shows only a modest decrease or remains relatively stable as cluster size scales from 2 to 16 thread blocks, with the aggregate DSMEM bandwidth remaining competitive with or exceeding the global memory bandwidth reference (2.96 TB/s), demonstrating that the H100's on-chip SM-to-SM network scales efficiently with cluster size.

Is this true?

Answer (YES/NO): NO